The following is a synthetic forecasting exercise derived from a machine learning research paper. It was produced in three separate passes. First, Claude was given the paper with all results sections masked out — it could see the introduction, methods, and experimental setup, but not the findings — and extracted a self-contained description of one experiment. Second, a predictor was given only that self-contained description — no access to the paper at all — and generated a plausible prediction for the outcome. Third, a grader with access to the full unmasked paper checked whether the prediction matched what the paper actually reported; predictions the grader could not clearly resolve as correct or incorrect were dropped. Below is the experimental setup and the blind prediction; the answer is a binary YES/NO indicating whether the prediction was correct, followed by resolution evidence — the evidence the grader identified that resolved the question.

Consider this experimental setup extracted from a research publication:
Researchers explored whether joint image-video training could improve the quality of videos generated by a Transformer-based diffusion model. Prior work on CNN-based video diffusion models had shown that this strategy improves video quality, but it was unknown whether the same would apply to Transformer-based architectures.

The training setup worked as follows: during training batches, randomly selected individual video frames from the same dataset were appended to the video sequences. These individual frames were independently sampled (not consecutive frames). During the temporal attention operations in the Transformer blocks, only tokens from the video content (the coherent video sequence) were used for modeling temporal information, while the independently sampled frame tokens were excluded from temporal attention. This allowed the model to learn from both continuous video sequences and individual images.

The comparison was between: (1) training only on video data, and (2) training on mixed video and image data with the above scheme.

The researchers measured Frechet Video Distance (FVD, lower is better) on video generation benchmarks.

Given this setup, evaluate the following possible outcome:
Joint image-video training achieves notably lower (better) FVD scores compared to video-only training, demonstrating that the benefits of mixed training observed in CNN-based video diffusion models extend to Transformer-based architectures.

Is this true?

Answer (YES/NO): YES